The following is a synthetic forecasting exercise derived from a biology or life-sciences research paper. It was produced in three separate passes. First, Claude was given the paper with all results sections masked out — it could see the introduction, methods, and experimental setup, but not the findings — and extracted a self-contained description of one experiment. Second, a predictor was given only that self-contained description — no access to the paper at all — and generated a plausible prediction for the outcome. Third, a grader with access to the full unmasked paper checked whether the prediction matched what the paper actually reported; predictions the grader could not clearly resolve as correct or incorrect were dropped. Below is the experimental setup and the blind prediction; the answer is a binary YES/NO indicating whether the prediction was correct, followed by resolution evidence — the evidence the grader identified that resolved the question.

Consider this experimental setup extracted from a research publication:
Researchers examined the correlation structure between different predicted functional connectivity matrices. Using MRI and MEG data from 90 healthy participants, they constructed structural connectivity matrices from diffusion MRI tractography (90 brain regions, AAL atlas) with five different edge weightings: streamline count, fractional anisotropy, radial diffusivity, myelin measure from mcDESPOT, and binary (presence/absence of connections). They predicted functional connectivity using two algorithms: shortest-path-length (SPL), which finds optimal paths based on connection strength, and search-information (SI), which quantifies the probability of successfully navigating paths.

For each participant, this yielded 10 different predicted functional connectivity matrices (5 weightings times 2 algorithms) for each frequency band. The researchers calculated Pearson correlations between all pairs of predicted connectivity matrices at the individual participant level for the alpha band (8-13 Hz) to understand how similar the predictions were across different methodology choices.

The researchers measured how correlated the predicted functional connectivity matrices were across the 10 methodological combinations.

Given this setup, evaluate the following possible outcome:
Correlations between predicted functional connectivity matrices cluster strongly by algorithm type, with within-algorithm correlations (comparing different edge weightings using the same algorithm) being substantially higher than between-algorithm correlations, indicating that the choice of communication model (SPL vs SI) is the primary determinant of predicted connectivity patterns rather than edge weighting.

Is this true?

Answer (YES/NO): NO